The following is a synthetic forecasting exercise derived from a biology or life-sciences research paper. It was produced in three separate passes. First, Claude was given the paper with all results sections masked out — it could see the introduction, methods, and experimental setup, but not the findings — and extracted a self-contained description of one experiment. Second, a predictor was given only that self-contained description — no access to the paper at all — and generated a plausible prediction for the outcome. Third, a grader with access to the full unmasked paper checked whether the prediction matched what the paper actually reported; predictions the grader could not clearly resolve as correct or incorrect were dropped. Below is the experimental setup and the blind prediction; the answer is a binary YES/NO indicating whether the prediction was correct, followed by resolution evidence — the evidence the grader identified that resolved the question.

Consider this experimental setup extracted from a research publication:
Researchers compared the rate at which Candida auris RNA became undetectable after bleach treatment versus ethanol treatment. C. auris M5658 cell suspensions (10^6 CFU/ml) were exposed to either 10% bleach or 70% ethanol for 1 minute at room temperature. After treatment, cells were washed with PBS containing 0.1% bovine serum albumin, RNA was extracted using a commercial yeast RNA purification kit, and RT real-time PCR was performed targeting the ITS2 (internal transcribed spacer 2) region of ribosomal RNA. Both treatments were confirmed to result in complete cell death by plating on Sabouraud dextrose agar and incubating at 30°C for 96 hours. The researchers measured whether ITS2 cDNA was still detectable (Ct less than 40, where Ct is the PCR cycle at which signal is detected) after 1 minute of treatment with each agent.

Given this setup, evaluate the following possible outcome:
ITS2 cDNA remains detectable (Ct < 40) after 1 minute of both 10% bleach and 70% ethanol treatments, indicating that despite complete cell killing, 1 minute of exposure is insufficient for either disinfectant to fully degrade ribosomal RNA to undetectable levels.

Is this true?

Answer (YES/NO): NO